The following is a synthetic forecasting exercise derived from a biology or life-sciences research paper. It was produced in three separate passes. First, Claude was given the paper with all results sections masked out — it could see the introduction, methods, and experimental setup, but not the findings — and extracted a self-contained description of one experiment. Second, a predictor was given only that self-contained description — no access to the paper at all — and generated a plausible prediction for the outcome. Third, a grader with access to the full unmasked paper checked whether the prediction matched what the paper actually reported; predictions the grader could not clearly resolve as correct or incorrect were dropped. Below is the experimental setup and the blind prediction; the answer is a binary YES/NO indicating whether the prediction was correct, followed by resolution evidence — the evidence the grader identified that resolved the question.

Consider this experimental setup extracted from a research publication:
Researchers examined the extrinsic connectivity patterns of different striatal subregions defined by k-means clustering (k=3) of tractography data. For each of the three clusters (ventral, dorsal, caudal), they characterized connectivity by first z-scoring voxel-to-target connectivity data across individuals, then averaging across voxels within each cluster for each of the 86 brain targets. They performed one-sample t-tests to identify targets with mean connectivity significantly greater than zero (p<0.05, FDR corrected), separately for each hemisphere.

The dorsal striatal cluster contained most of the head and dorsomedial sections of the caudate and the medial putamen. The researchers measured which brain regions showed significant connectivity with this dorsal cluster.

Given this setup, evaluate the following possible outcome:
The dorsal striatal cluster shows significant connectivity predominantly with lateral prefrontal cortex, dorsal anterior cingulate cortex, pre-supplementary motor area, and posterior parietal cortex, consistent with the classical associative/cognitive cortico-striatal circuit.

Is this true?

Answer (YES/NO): NO